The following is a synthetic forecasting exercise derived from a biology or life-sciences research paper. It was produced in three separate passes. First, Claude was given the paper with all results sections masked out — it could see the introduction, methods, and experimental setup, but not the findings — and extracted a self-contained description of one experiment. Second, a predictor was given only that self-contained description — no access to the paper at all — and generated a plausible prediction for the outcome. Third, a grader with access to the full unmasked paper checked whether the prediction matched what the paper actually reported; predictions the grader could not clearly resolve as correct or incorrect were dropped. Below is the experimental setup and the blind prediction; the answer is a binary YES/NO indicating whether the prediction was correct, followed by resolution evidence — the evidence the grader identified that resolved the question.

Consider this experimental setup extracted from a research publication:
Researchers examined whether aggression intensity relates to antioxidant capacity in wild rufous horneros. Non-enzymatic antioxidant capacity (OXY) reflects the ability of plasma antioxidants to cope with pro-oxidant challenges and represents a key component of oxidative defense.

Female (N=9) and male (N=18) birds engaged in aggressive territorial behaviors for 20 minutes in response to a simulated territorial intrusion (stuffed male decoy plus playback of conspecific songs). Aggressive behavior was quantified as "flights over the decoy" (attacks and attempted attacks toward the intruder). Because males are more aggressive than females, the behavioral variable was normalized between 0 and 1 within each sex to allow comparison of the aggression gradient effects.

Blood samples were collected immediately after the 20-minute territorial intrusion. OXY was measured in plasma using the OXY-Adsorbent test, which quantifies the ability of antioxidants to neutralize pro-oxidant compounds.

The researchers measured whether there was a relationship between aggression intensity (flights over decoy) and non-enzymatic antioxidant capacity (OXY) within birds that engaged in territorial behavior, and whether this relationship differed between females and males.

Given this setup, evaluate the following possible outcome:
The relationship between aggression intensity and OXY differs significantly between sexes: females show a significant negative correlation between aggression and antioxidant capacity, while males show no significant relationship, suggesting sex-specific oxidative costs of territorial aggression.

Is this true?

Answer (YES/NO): YES